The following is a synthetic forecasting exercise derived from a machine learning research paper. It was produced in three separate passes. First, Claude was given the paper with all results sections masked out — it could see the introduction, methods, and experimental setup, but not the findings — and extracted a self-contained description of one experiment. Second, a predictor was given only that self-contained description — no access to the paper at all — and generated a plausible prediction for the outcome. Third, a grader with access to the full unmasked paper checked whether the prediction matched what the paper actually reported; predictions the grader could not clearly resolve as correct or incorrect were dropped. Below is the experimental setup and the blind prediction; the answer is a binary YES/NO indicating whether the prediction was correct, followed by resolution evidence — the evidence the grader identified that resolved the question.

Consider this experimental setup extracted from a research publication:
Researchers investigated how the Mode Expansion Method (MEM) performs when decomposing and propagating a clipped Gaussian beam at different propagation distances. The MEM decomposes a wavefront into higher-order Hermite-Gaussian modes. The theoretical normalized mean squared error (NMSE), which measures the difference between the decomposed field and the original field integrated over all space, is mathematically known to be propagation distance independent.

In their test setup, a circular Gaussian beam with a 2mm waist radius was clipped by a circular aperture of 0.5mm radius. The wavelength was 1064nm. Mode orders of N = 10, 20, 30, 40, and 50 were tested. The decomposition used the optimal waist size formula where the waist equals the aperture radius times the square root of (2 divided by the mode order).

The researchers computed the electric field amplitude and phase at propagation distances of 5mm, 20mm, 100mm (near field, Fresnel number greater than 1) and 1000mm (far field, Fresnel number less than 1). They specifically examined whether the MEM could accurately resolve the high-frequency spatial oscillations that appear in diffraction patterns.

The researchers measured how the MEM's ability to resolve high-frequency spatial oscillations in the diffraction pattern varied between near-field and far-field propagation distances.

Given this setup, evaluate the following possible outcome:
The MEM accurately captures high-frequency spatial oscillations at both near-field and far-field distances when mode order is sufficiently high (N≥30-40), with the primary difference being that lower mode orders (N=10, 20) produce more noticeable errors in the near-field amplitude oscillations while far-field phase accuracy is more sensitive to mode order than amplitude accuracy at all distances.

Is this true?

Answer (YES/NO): NO